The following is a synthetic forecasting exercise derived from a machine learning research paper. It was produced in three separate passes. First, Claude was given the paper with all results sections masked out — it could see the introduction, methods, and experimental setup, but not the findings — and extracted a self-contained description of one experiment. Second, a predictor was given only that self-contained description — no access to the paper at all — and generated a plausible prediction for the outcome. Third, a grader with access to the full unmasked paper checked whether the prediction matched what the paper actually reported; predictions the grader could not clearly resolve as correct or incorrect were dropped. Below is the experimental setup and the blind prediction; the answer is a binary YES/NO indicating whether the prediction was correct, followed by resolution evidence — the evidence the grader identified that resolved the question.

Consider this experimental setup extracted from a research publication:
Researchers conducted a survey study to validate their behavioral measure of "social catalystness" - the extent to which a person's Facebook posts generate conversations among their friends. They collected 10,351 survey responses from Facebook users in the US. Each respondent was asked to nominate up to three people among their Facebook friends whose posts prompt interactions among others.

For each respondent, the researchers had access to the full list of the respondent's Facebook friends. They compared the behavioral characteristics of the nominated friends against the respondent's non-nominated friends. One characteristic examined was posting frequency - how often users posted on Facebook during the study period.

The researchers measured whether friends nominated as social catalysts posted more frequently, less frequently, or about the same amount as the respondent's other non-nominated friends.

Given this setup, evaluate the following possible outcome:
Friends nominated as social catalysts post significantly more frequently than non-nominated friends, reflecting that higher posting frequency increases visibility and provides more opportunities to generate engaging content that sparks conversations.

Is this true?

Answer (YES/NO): YES